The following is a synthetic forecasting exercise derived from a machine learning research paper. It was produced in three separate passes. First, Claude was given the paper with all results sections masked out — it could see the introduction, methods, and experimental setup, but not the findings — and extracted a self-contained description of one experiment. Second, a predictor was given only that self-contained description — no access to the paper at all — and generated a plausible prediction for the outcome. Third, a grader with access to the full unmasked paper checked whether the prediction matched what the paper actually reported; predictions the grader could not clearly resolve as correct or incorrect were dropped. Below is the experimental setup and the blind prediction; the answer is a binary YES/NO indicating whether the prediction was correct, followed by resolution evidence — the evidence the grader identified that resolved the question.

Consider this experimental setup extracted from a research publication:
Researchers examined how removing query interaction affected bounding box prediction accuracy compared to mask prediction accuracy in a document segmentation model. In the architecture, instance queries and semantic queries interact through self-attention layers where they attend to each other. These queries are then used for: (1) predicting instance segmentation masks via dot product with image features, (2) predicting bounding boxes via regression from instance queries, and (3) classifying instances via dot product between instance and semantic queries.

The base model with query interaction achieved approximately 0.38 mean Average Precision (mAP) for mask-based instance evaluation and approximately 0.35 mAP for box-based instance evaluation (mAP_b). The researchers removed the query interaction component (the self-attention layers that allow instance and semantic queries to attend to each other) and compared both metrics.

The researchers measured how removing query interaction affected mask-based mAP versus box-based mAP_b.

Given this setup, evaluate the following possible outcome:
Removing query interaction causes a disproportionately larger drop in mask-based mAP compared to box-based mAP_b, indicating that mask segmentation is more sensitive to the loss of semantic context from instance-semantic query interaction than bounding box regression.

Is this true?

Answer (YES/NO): NO